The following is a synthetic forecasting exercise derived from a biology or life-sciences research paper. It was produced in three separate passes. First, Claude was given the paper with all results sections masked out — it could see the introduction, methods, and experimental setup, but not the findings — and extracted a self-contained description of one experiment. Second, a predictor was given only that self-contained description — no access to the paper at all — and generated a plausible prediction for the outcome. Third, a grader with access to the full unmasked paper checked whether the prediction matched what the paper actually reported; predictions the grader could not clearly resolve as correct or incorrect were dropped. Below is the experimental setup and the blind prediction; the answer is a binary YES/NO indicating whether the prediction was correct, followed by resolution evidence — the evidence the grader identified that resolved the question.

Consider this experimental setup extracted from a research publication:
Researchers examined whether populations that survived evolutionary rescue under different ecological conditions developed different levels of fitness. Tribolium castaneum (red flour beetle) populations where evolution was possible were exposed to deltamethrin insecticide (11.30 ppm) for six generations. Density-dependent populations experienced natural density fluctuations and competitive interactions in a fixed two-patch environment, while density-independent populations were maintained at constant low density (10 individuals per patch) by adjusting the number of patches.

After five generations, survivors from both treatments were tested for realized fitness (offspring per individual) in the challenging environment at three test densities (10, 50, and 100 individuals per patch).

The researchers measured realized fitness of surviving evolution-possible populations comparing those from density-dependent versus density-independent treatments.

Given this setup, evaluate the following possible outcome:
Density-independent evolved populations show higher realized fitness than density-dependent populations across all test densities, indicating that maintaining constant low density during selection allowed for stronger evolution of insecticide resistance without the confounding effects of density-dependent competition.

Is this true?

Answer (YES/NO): NO